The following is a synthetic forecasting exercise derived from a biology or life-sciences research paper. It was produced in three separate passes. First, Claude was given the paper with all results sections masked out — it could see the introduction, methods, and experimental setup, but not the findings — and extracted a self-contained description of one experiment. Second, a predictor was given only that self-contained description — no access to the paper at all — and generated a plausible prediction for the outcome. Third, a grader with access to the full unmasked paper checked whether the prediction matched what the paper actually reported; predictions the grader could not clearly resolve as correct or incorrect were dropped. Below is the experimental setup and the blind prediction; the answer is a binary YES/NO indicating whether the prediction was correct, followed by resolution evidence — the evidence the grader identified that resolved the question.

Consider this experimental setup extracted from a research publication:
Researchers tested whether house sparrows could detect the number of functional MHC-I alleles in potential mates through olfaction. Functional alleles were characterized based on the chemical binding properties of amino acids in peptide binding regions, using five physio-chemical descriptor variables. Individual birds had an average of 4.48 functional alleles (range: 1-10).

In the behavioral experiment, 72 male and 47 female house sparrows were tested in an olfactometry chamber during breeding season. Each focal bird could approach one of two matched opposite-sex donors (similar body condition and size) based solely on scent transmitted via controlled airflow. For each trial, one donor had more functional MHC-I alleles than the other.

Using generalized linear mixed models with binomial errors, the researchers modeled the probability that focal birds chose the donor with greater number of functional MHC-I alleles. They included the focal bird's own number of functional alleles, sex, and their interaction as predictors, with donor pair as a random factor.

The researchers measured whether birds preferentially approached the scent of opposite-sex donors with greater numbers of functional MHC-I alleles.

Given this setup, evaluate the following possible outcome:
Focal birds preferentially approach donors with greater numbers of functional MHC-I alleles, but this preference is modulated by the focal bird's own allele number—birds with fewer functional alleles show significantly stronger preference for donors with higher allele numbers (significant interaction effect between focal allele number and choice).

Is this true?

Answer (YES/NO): NO